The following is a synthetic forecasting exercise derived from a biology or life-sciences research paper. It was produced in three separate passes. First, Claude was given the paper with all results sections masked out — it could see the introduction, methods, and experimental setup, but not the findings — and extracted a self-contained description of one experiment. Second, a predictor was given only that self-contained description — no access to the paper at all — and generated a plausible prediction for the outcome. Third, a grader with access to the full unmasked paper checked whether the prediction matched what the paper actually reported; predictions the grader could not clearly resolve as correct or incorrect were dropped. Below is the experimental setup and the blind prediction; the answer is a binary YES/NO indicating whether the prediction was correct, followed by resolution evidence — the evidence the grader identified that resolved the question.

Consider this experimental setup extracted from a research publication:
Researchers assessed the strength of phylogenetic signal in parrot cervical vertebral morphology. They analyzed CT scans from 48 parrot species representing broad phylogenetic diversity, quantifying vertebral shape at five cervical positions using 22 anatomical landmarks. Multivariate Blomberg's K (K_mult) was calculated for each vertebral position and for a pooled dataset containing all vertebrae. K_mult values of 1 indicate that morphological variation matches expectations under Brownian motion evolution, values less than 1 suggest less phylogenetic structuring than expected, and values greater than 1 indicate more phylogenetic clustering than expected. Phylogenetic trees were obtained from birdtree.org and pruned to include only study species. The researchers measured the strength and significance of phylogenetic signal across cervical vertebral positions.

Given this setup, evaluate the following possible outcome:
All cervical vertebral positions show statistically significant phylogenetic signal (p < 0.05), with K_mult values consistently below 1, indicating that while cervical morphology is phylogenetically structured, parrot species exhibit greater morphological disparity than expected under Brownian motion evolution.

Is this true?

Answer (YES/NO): NO